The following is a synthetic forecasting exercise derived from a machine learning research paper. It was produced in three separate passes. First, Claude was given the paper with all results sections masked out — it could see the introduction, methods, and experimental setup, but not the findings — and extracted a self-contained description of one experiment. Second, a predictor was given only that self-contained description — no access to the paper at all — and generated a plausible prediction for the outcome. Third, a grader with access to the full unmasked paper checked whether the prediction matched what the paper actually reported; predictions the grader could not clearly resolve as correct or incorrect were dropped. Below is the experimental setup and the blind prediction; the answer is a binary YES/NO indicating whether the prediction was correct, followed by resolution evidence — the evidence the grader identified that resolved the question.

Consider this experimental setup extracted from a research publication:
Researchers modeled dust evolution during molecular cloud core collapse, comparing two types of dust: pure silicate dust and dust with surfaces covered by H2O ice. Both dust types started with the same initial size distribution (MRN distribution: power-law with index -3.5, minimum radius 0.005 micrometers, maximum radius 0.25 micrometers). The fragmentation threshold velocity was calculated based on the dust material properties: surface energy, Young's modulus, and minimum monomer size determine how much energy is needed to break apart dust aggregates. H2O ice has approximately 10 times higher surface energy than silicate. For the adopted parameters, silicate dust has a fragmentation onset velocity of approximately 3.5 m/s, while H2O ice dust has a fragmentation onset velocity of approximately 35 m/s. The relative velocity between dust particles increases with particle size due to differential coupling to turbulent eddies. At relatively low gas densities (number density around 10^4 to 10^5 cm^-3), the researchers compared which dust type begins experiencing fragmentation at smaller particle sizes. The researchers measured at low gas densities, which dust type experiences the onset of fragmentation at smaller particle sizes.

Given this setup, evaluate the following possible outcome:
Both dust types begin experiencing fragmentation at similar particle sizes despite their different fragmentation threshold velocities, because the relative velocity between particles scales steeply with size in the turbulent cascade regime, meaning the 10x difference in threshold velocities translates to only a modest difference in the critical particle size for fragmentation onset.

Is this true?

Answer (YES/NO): NO